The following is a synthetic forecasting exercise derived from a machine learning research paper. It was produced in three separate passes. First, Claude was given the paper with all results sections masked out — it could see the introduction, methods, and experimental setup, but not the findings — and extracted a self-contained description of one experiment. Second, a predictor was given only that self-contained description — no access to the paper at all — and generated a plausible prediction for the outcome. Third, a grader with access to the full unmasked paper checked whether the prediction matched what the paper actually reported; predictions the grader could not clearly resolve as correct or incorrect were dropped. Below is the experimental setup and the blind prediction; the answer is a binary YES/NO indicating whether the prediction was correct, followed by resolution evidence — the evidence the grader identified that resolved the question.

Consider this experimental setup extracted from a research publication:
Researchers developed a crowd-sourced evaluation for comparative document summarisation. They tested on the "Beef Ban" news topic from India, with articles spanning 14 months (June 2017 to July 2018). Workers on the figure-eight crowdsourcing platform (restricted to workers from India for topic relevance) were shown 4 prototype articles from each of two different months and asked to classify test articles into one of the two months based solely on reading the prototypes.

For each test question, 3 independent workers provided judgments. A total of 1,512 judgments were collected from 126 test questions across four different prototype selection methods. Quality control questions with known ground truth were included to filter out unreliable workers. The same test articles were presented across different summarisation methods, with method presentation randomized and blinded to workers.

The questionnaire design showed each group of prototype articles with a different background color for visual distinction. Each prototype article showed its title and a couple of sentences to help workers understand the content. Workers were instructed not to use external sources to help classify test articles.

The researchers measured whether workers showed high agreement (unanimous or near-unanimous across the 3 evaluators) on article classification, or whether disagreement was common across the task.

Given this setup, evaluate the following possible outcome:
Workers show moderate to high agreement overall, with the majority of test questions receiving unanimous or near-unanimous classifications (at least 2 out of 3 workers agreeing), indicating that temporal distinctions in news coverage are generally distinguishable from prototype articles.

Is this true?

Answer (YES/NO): YES